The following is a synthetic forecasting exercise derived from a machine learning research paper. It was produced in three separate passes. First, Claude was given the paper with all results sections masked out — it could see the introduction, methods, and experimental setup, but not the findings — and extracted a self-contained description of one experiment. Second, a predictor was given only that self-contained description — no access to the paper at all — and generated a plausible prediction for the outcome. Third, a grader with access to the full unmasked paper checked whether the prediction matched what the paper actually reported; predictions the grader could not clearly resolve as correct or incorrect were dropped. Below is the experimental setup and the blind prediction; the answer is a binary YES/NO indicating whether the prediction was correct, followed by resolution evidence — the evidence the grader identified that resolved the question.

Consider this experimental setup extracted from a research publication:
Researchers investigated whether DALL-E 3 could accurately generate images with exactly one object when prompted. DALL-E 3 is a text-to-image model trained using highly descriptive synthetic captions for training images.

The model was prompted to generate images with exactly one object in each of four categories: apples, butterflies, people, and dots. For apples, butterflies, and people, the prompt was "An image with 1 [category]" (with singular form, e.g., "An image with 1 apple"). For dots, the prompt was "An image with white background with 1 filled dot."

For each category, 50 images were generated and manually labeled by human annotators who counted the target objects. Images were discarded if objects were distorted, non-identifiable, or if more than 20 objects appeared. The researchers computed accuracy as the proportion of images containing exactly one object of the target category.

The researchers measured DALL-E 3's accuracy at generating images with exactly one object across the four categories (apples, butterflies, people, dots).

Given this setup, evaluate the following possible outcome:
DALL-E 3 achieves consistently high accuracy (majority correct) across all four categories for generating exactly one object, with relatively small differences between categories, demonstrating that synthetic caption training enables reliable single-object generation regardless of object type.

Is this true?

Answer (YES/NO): YES